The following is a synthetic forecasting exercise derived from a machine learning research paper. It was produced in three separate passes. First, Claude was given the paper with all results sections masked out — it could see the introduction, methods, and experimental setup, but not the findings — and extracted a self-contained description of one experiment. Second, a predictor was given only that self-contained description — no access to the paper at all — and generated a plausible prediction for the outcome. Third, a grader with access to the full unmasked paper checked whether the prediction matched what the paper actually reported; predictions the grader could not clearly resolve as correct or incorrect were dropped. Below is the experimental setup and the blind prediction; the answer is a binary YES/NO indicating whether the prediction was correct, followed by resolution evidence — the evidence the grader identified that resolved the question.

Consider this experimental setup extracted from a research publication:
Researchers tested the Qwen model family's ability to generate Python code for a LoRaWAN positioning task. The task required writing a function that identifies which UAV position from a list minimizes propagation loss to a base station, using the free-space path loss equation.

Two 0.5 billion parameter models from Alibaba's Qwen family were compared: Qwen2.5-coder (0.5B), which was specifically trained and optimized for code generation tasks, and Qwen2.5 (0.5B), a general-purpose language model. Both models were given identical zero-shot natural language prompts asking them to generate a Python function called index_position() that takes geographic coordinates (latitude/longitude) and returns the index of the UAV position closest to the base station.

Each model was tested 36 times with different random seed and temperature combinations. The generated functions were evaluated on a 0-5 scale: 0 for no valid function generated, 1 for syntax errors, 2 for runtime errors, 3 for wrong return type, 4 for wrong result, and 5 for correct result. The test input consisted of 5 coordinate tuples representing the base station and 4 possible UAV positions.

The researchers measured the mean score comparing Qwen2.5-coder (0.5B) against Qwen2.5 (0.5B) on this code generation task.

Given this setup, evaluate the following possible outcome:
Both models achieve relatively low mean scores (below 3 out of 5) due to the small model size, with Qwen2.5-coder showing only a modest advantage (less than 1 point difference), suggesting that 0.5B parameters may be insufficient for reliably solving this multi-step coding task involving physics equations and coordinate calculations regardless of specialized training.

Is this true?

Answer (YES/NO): NO